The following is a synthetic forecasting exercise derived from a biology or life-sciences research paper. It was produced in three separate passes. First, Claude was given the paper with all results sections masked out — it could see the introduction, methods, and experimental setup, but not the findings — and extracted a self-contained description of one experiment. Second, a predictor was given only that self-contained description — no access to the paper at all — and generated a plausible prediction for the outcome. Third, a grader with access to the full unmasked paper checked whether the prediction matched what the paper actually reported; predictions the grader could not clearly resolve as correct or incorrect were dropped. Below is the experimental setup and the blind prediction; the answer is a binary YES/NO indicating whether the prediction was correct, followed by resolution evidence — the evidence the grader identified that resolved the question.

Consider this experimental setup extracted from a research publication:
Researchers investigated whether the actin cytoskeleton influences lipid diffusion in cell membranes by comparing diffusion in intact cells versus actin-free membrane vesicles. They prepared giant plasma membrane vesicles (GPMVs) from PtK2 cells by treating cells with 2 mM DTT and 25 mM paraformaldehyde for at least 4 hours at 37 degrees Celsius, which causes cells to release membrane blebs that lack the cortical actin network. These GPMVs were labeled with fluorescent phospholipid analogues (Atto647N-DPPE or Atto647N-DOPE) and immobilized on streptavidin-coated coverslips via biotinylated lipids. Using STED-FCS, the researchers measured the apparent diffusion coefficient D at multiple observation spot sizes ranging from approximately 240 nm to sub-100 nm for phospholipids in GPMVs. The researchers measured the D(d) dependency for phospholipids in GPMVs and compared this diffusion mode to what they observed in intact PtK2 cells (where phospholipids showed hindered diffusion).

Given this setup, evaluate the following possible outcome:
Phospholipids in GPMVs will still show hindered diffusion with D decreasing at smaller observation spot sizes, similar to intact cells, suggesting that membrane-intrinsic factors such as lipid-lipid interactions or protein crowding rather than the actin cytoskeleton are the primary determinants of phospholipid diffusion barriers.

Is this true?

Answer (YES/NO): NO